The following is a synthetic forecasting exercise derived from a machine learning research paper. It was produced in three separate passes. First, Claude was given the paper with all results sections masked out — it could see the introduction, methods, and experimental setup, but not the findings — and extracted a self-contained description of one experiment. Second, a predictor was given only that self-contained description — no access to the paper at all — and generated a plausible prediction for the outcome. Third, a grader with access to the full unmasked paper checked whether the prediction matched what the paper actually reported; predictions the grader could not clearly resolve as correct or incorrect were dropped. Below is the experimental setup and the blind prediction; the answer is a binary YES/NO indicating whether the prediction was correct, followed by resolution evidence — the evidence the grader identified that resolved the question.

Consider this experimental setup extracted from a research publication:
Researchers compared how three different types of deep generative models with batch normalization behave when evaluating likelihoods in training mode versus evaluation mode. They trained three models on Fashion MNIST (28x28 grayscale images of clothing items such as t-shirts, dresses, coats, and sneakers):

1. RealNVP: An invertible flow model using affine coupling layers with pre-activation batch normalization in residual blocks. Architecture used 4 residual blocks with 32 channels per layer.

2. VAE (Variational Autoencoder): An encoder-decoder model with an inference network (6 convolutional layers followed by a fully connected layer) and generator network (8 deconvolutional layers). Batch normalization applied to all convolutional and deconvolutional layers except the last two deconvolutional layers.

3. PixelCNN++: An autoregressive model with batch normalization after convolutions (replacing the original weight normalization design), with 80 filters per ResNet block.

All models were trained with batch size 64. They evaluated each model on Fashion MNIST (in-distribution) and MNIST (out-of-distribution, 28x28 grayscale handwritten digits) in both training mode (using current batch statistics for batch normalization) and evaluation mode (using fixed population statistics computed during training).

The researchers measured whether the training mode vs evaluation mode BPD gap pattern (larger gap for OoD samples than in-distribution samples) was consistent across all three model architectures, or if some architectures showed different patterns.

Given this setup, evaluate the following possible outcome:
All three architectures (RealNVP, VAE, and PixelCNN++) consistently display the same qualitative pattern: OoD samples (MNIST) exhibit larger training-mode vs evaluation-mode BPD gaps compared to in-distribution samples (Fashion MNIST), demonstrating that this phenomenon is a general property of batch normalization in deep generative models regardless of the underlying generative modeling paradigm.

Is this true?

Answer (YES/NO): YES